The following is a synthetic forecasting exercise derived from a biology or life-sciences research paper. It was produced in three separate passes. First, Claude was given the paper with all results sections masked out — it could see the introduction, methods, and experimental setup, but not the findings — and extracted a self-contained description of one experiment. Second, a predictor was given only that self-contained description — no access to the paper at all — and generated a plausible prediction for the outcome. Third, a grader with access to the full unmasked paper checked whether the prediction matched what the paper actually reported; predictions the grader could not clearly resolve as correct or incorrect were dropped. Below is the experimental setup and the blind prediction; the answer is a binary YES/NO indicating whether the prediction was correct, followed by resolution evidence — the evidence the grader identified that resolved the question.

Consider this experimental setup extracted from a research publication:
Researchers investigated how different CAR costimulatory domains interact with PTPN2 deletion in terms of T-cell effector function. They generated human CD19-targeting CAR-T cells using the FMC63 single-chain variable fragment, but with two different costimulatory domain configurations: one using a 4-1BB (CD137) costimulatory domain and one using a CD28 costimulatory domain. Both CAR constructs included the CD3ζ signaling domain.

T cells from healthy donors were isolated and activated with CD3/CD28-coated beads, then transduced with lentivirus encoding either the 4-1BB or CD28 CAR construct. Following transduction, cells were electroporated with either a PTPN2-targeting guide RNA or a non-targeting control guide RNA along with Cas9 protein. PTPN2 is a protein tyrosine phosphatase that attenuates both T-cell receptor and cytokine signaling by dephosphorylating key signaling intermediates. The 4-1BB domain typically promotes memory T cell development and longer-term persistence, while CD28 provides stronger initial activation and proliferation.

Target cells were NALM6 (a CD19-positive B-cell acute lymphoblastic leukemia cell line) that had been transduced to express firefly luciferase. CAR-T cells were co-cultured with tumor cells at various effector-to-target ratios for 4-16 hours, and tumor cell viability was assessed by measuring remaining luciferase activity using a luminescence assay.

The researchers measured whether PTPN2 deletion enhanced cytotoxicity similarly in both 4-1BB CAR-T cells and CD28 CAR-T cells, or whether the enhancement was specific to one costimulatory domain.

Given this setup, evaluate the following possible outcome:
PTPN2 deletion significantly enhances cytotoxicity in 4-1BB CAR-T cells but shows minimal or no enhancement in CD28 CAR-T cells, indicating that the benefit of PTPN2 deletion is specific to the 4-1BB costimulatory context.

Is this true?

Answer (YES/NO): NO